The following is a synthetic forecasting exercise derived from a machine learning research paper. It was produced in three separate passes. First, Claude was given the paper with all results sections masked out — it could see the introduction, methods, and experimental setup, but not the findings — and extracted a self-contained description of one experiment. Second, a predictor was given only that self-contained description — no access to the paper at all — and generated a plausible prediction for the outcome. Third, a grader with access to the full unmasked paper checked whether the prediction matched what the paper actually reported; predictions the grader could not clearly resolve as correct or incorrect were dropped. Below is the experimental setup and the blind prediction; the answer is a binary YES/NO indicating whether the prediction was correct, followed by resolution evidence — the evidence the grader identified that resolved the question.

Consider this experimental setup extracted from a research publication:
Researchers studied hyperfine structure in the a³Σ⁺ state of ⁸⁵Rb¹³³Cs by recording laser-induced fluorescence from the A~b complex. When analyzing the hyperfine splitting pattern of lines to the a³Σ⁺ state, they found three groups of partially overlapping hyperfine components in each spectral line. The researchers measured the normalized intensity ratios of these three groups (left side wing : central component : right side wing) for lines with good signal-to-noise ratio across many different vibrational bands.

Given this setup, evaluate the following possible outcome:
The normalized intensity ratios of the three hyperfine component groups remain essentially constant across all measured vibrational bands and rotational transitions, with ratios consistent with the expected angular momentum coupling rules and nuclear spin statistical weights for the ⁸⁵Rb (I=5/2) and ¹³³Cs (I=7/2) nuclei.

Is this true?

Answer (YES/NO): NO